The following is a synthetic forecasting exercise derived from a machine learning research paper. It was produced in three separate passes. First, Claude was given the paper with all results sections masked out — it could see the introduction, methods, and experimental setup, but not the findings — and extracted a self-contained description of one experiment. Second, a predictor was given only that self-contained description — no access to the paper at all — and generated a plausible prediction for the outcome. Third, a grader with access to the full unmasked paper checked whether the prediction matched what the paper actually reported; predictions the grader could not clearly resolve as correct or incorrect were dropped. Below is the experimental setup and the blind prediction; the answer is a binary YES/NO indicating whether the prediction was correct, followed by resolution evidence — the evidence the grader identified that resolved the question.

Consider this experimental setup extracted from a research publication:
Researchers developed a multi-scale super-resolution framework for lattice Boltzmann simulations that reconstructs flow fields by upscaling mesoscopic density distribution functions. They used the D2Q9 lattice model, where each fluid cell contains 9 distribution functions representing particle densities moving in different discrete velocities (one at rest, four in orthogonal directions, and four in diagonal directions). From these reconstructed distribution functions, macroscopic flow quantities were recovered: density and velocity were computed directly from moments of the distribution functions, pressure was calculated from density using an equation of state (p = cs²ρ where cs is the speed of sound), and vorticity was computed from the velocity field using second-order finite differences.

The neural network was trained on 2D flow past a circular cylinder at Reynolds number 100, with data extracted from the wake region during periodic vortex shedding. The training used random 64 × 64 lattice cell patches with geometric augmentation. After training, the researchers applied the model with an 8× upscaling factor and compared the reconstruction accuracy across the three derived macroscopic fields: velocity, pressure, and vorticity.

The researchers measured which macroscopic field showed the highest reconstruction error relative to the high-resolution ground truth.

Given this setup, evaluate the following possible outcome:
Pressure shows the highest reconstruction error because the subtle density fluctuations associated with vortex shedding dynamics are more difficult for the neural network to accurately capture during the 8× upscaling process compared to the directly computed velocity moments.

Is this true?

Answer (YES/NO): NO